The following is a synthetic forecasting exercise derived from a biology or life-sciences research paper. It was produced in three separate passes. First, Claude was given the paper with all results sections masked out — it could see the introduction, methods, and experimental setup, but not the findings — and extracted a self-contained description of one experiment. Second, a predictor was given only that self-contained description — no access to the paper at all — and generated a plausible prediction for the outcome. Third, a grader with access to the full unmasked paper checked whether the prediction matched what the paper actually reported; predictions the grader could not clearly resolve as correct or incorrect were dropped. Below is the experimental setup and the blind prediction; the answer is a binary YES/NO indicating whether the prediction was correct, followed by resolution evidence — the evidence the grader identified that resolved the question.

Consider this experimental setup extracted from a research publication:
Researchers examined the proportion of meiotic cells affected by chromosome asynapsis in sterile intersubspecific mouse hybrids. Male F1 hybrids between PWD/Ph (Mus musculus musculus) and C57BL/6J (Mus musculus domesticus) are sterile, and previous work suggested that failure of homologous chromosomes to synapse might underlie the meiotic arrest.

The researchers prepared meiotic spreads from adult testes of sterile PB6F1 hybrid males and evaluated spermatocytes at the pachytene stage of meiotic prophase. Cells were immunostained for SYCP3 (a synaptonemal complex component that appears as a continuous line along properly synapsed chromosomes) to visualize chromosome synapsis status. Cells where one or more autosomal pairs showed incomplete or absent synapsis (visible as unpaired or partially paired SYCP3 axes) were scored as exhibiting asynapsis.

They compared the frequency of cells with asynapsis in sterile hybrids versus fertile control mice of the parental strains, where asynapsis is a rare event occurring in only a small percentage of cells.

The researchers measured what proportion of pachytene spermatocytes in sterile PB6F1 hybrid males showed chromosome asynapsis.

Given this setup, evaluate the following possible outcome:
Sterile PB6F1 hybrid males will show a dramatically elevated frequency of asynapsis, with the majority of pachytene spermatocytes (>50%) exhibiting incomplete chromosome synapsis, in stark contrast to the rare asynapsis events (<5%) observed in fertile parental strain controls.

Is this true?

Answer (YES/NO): YES